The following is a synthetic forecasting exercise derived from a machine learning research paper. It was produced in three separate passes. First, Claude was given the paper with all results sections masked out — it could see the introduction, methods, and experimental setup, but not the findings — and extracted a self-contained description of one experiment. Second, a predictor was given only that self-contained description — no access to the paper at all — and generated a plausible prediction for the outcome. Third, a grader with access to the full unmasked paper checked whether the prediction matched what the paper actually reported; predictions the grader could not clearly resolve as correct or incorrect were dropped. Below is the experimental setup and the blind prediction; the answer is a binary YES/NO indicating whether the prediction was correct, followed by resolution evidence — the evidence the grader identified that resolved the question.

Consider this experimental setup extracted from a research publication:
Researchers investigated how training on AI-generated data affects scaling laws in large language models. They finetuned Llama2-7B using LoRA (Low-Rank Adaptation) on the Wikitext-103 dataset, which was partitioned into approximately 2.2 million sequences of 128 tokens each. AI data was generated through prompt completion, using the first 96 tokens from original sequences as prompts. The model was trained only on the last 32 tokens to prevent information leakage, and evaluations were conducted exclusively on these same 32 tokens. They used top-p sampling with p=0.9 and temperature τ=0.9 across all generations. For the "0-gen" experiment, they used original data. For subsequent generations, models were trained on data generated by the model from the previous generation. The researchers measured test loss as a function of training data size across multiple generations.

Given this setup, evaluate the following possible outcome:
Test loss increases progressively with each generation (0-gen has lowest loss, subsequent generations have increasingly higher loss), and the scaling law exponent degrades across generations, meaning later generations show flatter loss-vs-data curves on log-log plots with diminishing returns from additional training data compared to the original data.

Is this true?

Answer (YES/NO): YES